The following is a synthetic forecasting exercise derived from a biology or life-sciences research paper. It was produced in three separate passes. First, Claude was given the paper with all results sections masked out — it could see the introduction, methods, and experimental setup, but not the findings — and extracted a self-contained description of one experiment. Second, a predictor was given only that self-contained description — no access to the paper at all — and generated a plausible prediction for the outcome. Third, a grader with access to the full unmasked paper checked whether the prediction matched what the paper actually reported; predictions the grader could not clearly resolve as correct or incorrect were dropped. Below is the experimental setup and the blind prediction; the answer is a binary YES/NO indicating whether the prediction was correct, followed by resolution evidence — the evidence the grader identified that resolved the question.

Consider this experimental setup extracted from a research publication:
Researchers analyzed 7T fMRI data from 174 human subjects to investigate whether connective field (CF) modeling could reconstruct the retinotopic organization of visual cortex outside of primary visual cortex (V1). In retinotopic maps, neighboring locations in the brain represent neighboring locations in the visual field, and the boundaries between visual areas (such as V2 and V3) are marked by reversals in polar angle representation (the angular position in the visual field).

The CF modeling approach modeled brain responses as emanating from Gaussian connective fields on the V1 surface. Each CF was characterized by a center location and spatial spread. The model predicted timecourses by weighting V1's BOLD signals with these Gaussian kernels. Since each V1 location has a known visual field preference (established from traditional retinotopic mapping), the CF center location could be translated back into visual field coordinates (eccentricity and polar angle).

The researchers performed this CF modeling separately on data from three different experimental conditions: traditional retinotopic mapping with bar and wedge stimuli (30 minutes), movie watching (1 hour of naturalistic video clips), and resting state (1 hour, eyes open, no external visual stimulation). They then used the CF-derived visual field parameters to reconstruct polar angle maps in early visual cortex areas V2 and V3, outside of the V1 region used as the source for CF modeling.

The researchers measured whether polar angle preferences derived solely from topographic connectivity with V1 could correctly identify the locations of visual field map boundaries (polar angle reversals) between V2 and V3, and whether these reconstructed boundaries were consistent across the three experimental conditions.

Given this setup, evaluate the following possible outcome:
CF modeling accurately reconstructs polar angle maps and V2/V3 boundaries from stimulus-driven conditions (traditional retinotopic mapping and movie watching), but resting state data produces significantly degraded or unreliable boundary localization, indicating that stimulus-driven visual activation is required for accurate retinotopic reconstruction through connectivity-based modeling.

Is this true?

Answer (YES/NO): NO